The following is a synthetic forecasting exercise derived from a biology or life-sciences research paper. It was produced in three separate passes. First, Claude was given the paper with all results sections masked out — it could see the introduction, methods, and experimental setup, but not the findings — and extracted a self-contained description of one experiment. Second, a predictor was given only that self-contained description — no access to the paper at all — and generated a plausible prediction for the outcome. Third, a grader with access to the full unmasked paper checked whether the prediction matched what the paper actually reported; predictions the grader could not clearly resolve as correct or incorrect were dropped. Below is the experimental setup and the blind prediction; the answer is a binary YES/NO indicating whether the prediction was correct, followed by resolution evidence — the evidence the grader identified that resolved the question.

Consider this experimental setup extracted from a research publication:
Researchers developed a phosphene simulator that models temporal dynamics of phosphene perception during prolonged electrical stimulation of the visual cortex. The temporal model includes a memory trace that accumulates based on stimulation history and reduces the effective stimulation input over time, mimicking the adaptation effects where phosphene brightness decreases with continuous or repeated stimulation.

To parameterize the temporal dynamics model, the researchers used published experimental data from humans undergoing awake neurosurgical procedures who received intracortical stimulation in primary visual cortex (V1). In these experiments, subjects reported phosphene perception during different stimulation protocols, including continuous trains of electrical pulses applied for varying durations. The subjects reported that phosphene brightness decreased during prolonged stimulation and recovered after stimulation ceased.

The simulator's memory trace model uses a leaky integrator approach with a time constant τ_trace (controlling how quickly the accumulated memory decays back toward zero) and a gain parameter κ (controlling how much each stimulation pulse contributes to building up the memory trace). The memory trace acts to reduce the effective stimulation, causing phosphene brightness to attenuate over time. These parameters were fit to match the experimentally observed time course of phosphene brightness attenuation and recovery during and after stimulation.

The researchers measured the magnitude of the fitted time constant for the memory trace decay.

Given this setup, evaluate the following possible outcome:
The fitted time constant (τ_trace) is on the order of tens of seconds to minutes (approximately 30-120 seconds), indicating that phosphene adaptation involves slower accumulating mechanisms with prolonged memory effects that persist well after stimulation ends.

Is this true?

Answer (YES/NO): NO